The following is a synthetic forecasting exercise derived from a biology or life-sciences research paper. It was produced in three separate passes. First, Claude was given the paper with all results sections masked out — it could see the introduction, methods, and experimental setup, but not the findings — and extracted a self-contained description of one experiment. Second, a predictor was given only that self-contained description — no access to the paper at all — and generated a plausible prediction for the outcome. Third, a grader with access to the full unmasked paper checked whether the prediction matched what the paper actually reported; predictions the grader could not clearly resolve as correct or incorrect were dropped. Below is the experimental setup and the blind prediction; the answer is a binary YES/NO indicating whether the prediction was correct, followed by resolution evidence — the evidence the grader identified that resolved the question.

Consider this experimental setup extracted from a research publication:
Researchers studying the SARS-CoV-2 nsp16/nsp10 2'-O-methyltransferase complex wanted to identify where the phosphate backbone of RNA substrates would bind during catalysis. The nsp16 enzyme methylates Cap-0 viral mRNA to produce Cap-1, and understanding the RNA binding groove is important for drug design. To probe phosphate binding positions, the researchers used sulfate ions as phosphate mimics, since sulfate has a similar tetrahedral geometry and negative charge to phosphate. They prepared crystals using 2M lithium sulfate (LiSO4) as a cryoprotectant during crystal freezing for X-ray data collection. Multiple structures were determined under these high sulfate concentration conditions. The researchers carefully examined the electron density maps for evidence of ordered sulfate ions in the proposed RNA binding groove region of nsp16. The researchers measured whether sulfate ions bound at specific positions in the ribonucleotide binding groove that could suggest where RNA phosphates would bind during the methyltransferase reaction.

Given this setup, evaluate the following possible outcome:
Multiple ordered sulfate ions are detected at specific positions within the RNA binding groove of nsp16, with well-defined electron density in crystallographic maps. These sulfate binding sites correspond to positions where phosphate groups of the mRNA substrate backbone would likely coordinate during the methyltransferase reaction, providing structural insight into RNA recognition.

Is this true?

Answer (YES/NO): YES